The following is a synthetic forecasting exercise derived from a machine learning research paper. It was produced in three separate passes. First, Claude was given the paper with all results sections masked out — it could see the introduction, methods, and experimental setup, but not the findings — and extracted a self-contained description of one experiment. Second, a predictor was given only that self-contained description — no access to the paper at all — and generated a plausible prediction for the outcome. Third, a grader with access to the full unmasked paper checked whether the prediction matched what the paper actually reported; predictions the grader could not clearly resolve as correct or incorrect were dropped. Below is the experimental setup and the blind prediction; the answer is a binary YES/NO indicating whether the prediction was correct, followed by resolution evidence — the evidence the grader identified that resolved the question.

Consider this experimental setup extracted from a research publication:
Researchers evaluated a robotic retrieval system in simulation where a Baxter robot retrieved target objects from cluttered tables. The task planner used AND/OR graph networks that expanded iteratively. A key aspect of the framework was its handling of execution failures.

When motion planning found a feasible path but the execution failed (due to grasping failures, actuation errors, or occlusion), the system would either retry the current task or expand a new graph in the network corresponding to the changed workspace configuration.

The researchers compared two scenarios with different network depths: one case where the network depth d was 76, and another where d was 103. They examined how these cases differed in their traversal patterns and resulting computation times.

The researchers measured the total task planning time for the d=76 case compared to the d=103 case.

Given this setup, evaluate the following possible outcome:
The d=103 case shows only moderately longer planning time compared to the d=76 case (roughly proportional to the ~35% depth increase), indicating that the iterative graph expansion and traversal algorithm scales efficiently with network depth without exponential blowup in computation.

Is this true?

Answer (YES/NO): NO